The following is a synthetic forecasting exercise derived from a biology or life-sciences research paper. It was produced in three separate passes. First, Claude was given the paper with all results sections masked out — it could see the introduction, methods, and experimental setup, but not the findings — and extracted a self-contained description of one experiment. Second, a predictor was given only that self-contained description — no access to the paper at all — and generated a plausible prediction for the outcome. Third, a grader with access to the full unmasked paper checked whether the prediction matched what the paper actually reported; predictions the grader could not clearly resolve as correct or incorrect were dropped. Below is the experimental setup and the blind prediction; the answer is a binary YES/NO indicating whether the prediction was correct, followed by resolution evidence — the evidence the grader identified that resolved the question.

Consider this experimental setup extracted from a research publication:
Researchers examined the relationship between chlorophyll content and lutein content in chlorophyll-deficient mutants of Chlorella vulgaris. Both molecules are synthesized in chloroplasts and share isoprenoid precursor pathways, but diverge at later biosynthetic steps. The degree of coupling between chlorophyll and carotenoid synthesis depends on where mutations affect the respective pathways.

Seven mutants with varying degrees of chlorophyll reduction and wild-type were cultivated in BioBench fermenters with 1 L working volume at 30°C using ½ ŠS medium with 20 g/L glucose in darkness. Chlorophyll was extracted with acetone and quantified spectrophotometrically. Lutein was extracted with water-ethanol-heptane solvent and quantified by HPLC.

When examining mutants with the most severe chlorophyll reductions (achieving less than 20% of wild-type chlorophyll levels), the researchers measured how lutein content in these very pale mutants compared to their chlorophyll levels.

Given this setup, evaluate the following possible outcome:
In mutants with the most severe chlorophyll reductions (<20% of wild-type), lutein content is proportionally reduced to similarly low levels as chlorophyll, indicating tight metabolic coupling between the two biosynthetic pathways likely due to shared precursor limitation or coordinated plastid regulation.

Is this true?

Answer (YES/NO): NO